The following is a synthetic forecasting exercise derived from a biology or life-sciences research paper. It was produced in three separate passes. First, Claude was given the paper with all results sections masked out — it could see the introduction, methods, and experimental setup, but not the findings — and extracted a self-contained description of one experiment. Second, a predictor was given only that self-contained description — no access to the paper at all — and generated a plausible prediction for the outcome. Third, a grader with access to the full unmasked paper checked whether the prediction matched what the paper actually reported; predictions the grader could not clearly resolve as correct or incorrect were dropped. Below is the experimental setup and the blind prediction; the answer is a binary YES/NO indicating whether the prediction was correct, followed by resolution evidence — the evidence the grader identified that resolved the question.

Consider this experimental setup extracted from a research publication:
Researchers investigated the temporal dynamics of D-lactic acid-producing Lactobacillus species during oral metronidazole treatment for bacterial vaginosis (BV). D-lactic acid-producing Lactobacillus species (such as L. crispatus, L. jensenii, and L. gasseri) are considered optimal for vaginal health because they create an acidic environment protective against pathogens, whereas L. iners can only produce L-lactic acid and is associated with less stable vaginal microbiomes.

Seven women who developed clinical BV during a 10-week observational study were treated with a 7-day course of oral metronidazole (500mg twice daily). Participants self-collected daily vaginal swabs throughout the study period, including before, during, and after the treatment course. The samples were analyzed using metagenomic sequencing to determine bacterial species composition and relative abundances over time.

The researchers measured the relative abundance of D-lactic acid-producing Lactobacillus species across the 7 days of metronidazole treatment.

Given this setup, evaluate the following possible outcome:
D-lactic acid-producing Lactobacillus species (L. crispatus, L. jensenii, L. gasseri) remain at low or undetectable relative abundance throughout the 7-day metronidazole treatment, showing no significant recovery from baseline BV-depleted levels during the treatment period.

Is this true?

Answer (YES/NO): NO